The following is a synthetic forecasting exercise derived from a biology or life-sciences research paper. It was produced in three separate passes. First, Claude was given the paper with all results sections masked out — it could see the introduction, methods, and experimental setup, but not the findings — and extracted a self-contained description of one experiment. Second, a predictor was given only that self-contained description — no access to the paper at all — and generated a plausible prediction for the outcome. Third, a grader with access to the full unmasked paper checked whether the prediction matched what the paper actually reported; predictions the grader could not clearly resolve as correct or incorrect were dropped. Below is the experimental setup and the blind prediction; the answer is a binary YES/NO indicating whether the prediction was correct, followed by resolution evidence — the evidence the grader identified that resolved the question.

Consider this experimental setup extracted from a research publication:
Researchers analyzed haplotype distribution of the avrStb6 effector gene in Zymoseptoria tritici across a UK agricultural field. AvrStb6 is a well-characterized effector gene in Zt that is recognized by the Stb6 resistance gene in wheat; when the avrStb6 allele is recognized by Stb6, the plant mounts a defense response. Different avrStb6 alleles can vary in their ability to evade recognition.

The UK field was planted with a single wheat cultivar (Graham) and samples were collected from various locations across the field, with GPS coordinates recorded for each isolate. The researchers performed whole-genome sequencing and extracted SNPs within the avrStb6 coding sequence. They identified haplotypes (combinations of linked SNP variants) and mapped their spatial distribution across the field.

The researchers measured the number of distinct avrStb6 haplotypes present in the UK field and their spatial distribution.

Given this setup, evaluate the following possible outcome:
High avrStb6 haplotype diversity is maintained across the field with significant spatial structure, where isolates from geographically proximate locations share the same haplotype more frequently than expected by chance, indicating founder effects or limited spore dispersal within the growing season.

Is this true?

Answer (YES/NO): NO